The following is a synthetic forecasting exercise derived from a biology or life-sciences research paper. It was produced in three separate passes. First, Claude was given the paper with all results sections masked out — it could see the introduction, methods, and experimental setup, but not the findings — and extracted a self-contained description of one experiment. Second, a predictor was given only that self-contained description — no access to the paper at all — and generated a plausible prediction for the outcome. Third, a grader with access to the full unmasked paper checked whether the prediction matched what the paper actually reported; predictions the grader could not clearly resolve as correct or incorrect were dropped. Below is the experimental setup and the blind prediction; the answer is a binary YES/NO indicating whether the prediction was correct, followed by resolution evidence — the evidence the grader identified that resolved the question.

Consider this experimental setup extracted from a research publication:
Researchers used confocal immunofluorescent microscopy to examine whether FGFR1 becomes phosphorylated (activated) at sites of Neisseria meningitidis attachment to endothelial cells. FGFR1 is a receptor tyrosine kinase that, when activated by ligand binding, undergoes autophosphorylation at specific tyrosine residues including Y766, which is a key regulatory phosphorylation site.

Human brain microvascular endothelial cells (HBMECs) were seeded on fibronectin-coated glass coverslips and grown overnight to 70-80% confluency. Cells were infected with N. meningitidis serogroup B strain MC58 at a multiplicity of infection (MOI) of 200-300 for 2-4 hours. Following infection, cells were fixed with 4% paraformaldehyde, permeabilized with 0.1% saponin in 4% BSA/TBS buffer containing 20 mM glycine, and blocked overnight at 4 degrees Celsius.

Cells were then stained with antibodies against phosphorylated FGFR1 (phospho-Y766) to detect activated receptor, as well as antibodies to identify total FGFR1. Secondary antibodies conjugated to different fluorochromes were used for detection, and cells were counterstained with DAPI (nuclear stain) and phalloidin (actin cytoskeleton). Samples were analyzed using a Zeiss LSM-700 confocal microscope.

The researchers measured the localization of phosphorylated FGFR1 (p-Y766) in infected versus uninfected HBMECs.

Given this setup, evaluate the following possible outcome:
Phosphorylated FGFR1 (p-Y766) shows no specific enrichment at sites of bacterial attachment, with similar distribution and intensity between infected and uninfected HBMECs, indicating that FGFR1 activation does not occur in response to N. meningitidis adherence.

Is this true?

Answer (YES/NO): NO